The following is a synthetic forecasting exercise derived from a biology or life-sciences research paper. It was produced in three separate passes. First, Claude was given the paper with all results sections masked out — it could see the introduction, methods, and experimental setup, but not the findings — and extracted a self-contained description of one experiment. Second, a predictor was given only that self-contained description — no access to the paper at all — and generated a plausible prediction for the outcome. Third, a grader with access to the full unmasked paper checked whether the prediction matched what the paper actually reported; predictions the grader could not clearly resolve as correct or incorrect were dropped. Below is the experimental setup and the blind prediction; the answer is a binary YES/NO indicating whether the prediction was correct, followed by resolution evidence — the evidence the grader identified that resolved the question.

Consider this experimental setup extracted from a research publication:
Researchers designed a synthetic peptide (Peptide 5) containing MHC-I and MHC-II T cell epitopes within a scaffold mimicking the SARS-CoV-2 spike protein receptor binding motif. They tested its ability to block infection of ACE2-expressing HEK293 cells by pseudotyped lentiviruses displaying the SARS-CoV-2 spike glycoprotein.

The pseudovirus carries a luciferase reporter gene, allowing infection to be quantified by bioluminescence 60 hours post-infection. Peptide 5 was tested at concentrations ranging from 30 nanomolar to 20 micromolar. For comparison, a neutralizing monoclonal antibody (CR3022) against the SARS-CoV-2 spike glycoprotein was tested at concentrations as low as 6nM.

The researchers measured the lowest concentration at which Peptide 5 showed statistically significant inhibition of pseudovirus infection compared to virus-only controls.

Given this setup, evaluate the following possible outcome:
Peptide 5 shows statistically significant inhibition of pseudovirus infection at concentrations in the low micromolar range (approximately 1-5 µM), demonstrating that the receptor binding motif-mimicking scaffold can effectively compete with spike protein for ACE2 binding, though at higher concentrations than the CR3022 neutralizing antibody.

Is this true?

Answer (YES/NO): NO